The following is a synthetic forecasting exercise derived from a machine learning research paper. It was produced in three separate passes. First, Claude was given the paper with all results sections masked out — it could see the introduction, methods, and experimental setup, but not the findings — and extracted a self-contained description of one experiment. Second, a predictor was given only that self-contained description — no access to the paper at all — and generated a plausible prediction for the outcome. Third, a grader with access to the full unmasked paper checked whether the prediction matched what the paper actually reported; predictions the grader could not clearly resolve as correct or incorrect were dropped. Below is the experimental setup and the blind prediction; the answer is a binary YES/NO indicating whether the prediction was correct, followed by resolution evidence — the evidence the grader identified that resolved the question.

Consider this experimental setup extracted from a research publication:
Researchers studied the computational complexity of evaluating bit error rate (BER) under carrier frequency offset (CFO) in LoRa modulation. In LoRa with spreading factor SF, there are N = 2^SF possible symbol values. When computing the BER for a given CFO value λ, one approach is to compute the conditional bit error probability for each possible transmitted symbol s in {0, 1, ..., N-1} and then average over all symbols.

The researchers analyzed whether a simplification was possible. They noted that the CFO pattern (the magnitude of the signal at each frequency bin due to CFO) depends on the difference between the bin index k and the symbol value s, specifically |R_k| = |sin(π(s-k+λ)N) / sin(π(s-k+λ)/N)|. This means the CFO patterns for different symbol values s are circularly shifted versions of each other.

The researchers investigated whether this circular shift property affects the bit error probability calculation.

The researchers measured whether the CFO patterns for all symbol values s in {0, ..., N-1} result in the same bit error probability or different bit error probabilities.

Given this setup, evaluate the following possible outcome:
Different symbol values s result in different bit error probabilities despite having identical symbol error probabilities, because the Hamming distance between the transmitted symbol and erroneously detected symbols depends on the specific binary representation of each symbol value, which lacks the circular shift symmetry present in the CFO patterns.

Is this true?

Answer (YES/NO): NO